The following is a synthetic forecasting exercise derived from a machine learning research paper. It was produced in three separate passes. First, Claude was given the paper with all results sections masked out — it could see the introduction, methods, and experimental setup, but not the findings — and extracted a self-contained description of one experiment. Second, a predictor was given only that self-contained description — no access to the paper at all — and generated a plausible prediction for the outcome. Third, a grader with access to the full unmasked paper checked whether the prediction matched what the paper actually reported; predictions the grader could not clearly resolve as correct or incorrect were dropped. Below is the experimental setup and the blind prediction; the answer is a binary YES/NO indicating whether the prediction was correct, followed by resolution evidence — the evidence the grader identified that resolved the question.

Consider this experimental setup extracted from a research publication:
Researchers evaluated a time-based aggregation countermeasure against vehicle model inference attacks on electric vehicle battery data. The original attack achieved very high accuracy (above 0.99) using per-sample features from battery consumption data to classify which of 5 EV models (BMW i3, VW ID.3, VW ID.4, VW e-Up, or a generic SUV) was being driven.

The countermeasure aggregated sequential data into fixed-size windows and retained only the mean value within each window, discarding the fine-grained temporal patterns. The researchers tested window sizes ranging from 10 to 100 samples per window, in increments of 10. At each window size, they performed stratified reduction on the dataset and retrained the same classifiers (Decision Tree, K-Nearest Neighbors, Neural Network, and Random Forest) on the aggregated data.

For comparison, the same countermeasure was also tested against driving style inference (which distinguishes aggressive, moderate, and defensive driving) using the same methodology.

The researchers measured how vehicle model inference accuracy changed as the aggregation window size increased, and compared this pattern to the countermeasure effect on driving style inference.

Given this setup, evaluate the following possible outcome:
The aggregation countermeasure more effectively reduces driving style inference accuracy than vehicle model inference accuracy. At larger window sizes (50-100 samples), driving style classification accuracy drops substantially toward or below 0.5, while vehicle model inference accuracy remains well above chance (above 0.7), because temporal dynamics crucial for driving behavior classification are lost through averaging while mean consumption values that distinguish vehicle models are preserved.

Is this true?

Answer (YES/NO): NO